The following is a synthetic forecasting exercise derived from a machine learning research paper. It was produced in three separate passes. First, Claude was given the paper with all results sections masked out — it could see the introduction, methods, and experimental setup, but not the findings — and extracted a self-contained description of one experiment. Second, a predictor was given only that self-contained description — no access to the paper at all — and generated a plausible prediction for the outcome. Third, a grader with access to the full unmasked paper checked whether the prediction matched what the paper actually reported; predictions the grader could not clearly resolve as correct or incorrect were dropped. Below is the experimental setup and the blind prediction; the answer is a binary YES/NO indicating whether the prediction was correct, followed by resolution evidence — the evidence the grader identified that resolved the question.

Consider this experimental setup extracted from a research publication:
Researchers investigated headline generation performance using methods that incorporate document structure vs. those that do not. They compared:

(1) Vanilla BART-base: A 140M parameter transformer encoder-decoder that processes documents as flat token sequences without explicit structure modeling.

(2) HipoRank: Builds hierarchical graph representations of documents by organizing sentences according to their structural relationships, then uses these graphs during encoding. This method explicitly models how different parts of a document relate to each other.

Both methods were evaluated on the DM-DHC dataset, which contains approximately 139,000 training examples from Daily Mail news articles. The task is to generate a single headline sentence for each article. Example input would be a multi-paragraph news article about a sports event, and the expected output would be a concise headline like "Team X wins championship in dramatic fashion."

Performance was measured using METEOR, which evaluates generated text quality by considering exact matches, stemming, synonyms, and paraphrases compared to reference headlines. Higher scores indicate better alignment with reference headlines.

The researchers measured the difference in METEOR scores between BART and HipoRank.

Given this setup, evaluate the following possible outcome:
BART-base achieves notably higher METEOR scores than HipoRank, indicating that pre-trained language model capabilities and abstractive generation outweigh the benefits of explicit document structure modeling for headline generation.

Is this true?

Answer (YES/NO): NO